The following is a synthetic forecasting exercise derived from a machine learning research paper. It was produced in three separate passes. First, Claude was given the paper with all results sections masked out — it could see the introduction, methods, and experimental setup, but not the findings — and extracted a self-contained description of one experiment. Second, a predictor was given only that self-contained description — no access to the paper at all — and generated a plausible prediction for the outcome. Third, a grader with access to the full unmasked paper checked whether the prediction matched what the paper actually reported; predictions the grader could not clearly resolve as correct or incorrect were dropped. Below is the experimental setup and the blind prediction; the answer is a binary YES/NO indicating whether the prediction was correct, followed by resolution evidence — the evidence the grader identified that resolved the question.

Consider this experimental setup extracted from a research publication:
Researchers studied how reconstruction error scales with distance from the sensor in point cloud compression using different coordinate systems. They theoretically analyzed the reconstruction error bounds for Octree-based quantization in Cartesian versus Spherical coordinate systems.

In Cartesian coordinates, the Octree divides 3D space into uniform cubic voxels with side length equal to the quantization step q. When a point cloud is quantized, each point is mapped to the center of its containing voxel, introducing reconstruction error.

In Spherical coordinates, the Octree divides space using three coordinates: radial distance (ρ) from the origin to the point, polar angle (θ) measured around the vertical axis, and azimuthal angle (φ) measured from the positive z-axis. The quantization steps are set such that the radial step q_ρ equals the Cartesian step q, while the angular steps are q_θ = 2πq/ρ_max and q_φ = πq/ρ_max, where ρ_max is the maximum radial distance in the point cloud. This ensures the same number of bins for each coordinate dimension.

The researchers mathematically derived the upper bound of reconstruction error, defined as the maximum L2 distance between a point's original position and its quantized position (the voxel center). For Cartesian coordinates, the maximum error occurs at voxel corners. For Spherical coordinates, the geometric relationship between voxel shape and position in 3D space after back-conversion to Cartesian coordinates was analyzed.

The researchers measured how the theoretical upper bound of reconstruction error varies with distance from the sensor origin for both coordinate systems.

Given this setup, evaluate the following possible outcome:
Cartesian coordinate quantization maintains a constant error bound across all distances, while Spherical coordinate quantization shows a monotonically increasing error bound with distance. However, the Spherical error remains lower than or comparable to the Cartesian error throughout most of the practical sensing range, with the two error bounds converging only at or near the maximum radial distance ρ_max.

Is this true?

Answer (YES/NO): NO